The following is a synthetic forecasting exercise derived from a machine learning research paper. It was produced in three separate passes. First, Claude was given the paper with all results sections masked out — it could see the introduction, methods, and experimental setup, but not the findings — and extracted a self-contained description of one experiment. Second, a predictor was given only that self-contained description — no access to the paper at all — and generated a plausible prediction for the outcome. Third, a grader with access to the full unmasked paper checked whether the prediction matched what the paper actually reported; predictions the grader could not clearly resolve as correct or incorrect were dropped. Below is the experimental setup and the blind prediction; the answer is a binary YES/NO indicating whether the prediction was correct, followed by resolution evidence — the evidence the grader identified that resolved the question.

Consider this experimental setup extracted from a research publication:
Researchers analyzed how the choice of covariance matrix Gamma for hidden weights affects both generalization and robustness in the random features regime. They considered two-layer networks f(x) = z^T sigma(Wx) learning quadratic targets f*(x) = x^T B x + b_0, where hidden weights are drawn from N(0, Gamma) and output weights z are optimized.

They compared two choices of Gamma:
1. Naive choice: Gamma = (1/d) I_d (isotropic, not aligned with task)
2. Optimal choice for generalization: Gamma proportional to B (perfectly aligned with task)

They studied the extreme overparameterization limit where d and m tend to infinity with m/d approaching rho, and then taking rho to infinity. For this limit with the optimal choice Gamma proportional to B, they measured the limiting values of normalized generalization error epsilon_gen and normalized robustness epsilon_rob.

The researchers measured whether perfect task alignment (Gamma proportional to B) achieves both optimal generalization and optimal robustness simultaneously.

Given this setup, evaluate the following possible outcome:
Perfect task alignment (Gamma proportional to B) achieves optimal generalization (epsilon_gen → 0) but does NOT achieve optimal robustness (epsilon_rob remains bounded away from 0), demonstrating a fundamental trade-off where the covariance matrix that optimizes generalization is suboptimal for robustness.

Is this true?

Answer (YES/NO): YES